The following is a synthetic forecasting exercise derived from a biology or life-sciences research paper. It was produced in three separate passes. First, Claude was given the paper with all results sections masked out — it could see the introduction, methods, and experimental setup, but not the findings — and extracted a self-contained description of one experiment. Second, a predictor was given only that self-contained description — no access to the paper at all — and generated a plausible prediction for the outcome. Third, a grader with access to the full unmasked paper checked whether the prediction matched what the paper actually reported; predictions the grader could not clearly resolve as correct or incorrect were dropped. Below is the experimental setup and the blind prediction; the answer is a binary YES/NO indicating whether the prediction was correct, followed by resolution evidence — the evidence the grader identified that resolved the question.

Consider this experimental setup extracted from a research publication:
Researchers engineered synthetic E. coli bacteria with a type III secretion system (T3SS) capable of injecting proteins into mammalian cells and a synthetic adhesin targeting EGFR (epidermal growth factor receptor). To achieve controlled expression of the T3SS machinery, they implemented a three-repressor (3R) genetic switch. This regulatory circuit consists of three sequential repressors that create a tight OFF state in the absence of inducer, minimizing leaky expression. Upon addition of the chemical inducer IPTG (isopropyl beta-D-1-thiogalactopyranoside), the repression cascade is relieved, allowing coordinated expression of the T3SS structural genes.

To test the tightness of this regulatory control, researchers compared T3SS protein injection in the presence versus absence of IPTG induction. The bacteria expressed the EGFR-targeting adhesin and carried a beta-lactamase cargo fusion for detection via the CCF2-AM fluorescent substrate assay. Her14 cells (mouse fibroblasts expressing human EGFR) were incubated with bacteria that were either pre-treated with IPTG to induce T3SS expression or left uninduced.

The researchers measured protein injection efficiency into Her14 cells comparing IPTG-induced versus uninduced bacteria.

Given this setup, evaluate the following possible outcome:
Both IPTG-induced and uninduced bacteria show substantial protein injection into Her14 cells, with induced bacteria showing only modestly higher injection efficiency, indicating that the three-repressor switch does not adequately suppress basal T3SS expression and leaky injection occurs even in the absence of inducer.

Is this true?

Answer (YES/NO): NO